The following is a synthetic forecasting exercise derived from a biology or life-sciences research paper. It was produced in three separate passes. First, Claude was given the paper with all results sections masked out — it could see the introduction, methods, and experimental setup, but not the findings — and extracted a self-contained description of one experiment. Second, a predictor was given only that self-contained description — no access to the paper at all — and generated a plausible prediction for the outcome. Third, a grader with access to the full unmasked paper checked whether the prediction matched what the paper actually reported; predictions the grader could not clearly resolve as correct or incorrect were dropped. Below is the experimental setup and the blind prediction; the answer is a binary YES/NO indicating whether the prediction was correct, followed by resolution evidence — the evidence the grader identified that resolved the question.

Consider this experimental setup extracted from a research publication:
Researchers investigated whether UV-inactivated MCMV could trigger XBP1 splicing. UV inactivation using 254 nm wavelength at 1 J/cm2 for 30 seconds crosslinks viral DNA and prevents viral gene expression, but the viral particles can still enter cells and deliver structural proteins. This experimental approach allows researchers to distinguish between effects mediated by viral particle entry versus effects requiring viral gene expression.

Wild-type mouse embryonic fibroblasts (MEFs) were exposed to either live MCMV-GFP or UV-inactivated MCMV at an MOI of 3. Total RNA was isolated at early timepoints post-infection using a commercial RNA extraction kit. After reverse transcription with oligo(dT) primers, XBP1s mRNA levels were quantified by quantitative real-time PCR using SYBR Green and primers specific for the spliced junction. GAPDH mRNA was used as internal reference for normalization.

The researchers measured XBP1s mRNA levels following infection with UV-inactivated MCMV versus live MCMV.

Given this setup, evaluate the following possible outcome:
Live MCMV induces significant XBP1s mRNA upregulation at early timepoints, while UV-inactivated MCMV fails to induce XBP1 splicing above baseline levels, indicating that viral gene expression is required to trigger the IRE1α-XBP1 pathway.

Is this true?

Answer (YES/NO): YES